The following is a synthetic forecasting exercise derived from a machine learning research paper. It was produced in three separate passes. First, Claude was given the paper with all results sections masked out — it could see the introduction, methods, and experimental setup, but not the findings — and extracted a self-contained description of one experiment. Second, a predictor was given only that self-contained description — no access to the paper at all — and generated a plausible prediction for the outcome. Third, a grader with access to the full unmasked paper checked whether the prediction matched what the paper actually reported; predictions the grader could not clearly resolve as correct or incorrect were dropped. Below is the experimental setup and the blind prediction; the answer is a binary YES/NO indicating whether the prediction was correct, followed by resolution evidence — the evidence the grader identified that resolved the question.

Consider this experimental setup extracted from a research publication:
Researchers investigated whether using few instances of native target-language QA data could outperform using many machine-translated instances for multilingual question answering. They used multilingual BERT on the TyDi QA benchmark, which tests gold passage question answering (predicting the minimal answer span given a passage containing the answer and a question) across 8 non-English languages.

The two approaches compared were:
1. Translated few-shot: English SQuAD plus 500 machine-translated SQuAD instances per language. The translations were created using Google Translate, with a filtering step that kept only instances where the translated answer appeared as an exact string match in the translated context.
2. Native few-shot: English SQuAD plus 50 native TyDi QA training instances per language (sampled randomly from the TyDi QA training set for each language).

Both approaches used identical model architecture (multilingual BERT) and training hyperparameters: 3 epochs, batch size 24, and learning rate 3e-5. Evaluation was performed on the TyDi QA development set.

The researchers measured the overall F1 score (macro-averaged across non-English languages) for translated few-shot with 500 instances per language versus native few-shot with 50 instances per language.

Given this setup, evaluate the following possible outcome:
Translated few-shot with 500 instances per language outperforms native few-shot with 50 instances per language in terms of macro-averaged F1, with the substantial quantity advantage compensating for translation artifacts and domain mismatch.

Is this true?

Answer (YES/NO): NO